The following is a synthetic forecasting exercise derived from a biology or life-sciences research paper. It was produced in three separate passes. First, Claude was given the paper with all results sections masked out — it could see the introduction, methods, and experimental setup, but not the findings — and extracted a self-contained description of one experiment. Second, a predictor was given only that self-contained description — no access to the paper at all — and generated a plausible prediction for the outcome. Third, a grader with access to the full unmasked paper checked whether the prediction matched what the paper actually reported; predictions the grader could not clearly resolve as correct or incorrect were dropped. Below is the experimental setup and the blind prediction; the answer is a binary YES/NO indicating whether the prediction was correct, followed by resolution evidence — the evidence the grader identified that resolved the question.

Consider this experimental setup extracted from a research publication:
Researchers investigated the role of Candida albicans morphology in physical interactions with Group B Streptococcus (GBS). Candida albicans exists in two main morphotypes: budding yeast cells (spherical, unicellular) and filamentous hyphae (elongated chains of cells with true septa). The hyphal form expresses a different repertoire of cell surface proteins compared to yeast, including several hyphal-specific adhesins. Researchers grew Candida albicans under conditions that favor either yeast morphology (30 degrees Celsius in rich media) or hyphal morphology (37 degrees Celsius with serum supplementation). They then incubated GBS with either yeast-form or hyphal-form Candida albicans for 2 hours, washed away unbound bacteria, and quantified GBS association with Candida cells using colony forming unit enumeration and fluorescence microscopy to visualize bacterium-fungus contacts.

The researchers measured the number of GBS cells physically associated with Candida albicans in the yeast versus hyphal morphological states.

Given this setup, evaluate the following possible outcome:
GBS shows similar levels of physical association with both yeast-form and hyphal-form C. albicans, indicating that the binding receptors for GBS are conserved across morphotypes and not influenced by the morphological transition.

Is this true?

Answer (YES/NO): NO